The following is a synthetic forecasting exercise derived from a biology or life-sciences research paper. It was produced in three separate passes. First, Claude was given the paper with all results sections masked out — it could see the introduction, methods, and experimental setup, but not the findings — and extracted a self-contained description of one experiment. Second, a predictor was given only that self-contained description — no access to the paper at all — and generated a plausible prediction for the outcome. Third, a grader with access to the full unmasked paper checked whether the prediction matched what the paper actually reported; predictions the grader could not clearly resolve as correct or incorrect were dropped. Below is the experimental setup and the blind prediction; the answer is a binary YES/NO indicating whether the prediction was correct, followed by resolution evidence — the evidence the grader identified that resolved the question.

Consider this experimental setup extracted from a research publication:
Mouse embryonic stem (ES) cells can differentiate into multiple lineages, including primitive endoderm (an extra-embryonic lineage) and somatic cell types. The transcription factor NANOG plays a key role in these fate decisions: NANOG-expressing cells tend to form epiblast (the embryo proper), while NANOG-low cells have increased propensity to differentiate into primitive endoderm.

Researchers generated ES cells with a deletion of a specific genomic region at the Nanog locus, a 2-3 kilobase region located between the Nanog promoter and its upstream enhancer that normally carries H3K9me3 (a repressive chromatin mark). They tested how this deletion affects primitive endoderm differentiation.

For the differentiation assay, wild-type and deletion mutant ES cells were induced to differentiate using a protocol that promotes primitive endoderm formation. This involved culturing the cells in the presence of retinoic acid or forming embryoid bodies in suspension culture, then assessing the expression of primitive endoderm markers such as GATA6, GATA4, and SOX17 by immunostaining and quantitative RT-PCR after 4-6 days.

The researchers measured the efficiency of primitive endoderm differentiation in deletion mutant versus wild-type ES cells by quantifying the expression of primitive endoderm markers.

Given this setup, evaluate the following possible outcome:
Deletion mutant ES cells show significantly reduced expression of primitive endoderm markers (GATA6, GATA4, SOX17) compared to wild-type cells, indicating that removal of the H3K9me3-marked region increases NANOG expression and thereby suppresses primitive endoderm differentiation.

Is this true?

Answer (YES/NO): YES